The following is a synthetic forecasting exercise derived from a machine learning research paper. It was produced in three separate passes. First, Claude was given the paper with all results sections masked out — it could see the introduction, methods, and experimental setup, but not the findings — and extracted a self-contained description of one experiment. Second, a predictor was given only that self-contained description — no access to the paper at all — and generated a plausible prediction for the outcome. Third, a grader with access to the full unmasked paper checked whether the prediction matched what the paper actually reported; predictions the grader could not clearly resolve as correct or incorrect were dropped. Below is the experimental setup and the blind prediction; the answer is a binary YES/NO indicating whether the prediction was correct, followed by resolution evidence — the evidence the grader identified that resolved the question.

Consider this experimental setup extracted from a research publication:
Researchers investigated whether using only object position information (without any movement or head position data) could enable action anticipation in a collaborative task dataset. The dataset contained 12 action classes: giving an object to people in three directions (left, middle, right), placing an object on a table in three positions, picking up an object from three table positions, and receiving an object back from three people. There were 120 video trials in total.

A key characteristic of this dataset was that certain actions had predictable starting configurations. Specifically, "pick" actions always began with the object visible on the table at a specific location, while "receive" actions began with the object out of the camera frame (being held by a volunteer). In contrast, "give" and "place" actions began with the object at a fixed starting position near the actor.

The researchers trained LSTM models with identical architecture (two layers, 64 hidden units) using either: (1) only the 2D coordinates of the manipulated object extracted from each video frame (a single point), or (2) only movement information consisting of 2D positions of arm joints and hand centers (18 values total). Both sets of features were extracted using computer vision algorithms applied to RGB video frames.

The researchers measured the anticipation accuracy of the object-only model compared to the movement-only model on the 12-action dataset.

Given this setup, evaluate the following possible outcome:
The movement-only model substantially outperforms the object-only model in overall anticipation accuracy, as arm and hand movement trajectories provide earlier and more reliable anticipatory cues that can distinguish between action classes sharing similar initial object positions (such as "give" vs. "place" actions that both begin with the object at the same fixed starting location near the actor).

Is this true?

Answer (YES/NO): NO